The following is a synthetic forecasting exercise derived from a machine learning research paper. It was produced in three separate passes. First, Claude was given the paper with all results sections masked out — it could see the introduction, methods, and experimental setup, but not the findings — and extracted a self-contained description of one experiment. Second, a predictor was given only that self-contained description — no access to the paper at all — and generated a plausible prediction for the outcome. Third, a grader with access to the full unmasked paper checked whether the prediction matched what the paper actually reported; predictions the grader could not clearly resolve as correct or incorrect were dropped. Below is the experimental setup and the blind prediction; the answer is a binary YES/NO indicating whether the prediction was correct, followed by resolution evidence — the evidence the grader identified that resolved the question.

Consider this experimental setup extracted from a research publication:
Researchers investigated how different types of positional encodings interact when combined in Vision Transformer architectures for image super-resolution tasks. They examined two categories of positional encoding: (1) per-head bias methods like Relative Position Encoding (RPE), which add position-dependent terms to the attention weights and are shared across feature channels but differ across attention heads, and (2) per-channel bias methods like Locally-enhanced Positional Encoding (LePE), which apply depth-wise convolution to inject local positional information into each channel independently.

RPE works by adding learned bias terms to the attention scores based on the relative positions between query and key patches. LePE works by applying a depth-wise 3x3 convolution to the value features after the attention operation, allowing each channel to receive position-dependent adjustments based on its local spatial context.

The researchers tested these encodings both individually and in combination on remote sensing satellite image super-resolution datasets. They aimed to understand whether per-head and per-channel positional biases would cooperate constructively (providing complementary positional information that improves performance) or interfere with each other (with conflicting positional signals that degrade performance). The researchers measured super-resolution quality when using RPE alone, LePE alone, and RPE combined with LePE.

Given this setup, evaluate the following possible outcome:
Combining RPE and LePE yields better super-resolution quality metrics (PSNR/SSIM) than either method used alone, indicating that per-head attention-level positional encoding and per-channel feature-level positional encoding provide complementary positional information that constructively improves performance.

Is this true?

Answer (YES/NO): YES